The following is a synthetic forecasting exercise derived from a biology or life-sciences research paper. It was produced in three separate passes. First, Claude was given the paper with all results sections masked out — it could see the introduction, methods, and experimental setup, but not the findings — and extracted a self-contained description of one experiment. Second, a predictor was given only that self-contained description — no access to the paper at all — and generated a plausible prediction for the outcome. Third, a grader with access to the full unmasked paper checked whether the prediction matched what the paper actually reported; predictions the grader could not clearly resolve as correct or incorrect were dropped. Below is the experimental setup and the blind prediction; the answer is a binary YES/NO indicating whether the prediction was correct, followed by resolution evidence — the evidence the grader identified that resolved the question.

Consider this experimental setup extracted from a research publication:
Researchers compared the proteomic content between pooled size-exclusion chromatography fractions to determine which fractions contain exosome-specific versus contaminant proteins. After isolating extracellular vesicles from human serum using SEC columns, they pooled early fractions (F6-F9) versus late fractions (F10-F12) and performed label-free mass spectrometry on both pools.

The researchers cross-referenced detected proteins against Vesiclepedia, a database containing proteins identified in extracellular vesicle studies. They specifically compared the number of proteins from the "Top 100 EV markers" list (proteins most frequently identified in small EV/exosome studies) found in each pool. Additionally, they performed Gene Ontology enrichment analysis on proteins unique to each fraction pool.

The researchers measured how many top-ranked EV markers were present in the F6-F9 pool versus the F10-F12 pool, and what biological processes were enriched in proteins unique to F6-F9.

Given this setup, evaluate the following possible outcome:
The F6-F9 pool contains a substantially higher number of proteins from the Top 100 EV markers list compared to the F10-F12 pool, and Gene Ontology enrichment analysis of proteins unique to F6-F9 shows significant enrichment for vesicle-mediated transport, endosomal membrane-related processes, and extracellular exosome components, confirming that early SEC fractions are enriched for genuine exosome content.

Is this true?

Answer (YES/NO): NO